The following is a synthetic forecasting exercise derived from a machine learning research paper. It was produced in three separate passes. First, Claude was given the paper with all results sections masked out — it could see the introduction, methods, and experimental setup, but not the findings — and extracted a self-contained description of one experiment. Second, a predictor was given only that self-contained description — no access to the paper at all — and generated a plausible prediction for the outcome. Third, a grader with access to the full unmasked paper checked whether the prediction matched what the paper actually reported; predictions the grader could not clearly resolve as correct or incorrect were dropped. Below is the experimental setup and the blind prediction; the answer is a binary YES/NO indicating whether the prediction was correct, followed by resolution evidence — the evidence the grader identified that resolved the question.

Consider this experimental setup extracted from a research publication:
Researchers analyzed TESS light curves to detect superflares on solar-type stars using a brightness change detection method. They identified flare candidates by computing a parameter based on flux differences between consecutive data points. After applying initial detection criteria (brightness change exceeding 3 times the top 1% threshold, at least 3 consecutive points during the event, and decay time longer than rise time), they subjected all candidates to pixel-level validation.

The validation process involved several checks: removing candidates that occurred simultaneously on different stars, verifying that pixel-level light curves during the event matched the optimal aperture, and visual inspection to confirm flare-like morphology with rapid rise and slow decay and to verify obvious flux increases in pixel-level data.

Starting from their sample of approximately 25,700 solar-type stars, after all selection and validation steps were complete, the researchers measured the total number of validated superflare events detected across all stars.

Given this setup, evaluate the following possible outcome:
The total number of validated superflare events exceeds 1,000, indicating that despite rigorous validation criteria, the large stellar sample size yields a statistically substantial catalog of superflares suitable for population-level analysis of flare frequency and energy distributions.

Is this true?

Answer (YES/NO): YES